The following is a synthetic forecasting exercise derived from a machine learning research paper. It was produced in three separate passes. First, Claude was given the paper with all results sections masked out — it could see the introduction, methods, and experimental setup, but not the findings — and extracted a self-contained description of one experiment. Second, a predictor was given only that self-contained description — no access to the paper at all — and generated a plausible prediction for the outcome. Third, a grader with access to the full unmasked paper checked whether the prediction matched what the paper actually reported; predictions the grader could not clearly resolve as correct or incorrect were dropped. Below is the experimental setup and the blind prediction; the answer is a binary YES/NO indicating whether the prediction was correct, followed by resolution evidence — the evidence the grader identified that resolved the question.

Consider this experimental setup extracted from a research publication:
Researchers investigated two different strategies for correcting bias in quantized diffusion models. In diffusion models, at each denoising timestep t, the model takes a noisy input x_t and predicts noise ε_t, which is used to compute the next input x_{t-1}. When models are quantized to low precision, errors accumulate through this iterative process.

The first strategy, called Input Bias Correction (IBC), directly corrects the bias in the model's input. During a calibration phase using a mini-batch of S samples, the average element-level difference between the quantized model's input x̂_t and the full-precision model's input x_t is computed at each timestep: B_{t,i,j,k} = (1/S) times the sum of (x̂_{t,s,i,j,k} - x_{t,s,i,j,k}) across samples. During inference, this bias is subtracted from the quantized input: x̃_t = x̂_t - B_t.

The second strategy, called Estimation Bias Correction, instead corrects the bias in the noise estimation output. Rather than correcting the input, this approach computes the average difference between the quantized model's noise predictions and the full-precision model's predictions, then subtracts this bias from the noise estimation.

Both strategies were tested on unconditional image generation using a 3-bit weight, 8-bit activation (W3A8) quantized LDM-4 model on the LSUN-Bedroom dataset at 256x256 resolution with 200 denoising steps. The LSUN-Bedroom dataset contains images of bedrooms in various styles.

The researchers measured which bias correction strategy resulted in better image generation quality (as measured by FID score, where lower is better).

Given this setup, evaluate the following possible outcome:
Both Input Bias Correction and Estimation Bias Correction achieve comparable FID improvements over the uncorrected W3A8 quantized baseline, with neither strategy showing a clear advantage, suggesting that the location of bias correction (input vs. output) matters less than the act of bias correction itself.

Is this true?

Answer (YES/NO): NO